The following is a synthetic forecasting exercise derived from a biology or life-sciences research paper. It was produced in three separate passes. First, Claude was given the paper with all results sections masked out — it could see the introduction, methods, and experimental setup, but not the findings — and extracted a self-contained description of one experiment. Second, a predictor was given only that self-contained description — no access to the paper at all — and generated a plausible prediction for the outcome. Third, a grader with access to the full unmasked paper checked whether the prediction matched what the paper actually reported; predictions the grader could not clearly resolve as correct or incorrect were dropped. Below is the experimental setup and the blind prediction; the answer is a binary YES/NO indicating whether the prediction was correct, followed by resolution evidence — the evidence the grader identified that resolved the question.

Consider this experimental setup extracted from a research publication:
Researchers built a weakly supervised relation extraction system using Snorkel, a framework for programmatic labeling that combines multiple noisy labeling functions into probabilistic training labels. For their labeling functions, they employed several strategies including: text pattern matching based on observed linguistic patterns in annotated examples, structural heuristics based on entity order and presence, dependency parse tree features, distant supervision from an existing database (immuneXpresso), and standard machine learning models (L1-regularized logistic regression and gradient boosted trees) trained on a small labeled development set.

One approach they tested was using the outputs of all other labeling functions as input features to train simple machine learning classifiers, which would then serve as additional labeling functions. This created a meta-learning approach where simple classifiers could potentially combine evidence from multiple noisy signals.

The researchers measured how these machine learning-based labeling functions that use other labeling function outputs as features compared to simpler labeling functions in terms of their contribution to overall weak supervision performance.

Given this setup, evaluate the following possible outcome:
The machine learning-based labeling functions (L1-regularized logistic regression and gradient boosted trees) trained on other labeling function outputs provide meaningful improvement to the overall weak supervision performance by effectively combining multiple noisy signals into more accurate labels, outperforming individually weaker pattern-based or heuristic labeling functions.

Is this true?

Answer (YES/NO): YES